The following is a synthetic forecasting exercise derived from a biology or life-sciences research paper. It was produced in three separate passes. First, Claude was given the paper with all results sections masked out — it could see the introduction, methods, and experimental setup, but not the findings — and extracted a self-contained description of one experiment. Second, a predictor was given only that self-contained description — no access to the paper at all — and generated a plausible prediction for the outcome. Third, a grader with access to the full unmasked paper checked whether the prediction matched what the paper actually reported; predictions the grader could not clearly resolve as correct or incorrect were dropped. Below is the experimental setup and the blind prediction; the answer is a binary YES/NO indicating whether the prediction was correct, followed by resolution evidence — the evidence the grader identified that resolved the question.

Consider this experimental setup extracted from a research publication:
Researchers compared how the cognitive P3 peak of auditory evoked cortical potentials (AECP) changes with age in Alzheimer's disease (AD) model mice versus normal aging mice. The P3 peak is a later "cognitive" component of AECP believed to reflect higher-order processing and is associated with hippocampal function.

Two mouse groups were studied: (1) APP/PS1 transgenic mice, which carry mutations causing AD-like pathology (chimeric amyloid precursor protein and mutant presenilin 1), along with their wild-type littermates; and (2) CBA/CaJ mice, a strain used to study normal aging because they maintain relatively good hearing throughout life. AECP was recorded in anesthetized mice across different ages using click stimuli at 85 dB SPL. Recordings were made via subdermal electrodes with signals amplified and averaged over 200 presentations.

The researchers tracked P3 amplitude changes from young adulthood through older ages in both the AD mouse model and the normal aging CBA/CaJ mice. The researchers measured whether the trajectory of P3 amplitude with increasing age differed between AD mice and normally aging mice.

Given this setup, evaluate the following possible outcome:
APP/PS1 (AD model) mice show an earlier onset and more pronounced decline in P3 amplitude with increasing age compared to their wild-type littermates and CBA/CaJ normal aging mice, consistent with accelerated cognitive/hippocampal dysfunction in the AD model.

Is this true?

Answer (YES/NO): YES